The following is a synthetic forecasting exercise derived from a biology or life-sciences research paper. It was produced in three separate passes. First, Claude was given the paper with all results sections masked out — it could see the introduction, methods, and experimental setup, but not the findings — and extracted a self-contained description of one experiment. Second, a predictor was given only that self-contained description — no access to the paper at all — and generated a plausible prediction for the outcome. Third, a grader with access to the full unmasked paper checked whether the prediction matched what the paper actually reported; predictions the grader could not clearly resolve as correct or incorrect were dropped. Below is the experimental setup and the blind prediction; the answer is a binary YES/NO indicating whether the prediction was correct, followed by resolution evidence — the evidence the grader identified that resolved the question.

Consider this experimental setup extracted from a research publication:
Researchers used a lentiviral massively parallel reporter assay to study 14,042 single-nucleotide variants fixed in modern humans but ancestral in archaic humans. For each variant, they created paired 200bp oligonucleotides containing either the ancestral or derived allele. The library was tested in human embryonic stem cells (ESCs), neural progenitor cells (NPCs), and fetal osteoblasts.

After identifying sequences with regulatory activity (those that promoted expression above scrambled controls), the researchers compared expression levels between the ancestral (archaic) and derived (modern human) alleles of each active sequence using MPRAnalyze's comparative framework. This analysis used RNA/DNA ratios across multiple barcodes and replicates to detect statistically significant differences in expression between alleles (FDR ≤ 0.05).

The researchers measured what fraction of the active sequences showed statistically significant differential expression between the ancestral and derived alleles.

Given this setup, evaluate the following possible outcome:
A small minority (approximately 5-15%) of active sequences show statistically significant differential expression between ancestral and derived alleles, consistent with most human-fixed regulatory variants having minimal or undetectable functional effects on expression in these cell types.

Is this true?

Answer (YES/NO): NO